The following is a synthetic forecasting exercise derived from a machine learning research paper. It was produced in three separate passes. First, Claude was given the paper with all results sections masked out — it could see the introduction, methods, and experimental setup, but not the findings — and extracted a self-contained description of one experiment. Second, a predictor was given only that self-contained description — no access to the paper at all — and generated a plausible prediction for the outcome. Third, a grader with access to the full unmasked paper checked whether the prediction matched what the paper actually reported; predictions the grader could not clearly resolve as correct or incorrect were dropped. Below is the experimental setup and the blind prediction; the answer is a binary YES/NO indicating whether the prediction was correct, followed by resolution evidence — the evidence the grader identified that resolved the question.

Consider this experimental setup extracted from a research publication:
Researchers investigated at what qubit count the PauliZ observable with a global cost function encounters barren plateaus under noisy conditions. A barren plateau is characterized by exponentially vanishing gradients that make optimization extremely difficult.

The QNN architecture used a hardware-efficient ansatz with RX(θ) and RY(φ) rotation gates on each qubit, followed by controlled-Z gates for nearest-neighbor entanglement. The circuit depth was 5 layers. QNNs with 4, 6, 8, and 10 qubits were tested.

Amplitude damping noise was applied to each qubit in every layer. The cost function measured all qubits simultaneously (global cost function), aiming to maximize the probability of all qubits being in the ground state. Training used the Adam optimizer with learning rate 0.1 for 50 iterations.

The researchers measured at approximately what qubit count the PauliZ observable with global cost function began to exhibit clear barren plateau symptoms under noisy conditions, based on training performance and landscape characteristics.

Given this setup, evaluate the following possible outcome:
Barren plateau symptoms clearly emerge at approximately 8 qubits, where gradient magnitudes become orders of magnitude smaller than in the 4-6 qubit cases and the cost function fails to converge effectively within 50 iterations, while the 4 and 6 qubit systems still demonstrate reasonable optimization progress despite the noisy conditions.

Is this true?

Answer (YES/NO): NO